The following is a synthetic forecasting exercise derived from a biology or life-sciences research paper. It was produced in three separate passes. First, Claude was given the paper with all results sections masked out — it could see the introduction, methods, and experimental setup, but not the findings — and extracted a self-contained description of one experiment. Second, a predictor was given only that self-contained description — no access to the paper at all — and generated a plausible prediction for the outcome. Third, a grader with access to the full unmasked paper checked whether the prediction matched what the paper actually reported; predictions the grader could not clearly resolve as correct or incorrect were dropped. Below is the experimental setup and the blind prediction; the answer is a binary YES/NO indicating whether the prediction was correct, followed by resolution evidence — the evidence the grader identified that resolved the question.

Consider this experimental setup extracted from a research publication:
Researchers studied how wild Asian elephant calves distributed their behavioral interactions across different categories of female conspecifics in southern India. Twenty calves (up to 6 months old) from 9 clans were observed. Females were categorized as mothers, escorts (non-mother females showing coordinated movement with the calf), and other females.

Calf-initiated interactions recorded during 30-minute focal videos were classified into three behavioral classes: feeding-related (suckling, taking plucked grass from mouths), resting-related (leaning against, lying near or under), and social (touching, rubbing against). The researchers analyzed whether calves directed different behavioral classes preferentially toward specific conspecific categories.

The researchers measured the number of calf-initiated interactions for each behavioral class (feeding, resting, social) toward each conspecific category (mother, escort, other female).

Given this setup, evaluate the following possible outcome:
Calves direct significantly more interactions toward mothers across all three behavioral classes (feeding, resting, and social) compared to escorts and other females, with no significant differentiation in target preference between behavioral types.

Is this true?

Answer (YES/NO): NO